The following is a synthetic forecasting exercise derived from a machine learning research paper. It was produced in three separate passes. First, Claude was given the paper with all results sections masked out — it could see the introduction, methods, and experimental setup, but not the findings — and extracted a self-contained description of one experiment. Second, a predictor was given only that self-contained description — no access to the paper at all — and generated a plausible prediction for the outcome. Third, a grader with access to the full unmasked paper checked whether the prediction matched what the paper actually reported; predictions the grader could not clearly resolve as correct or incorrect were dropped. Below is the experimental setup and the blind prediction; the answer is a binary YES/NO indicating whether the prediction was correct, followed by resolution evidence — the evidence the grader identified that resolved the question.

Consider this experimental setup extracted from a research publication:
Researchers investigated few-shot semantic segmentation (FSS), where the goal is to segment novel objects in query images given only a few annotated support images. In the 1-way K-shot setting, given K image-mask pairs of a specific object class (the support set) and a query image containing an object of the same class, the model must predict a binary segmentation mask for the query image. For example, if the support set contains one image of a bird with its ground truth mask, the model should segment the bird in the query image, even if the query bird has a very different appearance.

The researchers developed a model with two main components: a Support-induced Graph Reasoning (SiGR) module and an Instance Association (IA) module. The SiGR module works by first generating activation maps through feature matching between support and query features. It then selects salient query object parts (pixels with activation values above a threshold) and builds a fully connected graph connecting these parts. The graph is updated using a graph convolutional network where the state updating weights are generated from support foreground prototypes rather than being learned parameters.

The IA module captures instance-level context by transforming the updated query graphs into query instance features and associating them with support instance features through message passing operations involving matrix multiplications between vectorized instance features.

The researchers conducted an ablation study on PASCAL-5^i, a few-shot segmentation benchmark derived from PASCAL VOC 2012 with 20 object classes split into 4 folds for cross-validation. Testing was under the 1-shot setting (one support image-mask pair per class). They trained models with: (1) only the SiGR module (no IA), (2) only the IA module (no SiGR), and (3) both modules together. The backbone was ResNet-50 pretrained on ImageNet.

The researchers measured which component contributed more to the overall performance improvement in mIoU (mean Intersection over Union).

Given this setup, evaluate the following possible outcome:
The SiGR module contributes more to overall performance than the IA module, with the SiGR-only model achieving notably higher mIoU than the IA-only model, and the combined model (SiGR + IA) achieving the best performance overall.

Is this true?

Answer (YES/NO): YES